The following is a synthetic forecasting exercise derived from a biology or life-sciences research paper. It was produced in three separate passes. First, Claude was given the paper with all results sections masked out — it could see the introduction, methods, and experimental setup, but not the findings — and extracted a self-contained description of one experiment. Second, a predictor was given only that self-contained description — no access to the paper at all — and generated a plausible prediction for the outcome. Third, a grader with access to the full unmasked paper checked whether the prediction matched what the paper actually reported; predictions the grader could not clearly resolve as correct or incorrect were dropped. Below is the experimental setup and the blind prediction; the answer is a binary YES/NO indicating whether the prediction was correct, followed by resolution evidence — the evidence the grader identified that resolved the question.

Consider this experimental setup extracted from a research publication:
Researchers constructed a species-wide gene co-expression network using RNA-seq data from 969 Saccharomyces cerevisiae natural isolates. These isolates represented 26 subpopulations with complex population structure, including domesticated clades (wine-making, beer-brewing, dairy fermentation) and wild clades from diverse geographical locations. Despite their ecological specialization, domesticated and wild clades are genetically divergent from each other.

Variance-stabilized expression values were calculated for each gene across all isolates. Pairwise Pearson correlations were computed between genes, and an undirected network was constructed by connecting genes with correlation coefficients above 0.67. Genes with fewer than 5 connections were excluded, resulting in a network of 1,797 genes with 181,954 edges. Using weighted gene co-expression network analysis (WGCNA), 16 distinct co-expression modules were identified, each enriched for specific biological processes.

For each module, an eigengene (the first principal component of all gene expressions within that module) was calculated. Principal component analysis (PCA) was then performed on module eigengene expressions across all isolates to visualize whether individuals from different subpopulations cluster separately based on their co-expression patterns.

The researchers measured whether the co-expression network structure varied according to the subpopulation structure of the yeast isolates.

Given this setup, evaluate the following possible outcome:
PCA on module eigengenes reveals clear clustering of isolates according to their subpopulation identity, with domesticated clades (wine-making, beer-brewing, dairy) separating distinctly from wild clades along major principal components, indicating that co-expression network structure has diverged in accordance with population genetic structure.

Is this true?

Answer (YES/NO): NO